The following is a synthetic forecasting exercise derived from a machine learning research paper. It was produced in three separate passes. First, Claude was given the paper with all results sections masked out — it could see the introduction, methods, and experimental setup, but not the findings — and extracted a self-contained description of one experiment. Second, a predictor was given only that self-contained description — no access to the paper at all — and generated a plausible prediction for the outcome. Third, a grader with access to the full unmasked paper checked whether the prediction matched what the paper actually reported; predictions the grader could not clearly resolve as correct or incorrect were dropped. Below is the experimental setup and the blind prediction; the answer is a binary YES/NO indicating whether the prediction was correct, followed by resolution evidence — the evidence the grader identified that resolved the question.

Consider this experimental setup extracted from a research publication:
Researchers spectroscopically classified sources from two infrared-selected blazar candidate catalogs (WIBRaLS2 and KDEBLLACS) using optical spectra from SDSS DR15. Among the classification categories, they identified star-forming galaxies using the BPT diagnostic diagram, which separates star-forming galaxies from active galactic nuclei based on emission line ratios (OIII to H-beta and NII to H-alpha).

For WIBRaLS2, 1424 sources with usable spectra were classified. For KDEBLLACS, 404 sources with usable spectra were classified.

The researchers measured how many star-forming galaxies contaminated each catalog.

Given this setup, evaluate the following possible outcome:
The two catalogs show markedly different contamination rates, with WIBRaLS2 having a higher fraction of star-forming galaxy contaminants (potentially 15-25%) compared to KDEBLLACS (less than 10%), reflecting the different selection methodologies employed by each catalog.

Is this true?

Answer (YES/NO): NO